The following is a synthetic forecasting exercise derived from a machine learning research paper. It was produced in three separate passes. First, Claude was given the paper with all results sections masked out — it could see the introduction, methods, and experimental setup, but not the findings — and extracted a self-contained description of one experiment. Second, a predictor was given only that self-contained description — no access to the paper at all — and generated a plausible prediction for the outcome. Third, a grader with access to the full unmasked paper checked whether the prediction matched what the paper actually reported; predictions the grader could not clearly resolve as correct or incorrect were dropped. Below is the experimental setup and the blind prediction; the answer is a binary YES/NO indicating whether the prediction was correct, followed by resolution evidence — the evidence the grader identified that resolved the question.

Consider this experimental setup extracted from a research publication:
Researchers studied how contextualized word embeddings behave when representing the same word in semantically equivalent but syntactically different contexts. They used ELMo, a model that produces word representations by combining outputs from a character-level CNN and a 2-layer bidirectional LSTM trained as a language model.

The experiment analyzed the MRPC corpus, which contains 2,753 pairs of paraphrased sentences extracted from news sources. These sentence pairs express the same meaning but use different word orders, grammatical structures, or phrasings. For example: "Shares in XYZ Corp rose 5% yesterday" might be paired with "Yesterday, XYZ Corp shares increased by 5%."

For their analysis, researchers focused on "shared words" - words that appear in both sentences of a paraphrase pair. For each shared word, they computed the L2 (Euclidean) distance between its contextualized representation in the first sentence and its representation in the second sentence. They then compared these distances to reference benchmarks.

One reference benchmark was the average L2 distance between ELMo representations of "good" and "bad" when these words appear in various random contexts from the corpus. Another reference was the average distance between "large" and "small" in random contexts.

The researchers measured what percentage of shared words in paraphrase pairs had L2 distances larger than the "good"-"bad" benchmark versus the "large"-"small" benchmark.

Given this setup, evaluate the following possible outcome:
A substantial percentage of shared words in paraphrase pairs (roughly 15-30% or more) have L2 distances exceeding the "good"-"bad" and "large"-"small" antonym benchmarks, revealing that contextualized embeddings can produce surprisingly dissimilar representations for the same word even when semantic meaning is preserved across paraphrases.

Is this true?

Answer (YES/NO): YES